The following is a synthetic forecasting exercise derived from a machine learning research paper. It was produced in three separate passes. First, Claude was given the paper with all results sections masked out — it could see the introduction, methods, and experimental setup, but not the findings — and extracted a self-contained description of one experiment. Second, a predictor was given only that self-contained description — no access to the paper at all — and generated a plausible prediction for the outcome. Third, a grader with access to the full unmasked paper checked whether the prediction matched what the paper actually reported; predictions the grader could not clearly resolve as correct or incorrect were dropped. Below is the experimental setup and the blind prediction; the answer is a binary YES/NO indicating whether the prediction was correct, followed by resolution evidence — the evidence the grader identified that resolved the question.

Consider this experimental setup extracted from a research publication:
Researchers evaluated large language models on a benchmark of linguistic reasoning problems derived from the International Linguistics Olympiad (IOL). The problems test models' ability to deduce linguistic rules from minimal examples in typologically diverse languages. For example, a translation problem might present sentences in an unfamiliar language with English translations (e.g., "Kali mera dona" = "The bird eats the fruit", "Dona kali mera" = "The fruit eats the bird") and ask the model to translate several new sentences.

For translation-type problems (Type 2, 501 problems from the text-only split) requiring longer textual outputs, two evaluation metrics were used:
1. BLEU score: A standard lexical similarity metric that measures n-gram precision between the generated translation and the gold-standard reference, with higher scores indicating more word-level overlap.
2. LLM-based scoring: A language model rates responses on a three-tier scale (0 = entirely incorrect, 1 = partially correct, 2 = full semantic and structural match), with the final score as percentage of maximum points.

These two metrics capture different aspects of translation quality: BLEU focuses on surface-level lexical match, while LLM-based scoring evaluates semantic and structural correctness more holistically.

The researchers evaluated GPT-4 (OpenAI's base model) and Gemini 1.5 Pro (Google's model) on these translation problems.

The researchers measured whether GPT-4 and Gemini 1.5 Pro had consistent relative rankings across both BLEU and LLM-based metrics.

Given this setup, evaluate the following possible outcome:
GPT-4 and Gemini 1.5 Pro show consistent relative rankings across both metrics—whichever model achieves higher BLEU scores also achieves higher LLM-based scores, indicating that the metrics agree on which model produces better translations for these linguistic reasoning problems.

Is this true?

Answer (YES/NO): NO